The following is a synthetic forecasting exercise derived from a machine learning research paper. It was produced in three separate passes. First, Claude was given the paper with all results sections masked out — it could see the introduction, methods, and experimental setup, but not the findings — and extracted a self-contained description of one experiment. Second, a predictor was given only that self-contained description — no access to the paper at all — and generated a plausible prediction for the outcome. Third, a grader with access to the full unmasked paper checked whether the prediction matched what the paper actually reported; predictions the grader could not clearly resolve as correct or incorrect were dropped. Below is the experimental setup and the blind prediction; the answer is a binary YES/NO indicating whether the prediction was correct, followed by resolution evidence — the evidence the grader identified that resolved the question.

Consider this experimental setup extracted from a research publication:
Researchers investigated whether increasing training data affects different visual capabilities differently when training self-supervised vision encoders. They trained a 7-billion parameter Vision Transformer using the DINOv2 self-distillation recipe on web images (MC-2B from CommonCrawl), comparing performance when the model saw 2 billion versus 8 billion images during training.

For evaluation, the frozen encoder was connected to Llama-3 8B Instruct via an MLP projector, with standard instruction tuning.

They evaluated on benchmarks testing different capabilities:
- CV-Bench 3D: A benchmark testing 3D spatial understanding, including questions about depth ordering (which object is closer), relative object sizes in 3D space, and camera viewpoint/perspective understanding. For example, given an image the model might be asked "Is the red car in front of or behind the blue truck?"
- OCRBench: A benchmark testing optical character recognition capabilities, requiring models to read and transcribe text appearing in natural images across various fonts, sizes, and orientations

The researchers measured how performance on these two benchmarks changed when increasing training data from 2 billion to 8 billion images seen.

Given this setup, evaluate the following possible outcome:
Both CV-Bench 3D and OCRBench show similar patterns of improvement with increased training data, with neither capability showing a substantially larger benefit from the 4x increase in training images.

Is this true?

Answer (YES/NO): NO